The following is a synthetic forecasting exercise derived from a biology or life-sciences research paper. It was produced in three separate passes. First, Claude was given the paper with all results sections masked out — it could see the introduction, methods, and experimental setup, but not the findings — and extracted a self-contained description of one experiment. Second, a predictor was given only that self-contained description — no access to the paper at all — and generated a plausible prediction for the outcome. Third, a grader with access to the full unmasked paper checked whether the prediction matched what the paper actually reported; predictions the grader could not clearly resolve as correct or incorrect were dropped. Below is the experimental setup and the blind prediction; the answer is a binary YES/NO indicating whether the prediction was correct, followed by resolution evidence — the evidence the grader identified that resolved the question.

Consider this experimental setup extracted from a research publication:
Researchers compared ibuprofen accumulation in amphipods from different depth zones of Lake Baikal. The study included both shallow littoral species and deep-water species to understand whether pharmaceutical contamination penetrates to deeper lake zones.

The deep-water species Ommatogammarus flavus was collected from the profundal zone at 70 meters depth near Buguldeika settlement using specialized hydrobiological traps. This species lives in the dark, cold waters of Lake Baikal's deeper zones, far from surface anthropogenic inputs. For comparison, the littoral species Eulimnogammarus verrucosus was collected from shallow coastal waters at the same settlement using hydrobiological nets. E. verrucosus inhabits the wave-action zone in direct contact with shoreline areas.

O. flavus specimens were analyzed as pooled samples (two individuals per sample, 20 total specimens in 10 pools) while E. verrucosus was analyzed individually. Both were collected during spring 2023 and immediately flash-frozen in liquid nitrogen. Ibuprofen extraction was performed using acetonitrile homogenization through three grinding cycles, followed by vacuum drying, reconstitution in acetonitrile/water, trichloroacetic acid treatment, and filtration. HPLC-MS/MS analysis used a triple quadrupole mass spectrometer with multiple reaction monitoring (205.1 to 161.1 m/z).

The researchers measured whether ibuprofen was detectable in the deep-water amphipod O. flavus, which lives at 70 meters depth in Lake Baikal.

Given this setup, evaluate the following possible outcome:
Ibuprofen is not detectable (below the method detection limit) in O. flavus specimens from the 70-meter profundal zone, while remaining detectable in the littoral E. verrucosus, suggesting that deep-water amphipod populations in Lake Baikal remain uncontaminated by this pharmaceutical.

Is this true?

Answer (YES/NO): NO